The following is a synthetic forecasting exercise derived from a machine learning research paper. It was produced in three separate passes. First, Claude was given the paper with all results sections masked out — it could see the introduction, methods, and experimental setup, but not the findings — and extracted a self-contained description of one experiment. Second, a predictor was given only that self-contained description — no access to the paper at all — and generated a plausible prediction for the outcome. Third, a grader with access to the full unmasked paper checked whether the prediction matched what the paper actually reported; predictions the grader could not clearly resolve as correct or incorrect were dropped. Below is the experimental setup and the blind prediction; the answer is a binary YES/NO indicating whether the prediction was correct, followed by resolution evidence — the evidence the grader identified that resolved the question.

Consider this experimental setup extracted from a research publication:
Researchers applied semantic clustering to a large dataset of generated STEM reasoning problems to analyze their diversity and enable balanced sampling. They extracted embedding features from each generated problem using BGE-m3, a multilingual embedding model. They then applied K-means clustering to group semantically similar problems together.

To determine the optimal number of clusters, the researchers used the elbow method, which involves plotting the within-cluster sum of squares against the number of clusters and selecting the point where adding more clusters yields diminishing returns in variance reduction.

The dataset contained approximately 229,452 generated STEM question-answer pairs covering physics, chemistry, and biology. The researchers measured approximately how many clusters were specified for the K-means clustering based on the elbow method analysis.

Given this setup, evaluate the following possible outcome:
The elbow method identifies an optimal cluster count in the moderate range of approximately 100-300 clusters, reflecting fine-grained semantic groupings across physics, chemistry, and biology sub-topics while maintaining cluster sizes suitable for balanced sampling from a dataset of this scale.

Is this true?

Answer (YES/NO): NO